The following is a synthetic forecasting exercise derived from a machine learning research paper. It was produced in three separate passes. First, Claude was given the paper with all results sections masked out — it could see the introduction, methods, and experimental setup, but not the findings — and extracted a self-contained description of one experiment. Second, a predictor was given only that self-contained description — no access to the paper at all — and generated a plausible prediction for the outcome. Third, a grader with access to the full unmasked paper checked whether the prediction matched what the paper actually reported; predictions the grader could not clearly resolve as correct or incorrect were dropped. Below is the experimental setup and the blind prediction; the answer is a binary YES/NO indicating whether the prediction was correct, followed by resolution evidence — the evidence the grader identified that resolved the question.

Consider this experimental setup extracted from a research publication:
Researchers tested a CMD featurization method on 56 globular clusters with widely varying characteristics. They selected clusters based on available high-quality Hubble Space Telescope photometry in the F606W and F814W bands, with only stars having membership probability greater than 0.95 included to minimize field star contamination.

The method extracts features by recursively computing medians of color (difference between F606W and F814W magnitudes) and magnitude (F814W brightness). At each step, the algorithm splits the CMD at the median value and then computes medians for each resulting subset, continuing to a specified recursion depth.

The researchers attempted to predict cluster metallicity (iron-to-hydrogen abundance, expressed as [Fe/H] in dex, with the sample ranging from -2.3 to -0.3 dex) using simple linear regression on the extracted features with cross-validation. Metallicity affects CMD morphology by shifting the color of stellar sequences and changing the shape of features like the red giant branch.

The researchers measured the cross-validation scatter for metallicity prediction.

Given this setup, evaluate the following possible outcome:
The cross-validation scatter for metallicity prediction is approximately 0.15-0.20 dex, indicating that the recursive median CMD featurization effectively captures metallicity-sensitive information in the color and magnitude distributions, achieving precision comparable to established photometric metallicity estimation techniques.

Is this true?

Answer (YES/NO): YES